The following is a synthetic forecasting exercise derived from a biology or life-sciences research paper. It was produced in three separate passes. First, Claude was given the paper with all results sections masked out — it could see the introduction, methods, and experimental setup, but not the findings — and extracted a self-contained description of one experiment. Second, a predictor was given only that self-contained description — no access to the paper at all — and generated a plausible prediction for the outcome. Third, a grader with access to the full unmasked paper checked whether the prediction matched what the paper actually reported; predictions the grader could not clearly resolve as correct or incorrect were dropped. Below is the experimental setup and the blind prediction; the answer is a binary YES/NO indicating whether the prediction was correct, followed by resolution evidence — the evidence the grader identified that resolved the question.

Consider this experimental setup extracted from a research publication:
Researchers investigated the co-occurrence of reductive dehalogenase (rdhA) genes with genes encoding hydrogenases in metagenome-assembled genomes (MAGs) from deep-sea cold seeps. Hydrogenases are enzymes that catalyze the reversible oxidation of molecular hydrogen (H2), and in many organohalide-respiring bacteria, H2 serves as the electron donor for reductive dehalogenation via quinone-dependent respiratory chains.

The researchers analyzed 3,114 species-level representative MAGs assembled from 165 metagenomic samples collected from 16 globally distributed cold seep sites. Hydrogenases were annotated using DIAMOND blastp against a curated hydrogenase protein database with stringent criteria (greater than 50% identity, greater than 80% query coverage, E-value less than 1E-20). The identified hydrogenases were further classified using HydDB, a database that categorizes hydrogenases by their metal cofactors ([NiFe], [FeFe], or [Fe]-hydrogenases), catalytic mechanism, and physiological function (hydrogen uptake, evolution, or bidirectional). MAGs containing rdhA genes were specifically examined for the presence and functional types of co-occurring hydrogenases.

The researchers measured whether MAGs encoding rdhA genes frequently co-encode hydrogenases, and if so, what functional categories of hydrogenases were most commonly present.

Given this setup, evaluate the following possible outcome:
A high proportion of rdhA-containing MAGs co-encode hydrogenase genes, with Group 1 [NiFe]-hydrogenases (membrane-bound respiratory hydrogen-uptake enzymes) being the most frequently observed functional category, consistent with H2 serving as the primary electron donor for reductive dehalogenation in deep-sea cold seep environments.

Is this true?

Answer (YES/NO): YES